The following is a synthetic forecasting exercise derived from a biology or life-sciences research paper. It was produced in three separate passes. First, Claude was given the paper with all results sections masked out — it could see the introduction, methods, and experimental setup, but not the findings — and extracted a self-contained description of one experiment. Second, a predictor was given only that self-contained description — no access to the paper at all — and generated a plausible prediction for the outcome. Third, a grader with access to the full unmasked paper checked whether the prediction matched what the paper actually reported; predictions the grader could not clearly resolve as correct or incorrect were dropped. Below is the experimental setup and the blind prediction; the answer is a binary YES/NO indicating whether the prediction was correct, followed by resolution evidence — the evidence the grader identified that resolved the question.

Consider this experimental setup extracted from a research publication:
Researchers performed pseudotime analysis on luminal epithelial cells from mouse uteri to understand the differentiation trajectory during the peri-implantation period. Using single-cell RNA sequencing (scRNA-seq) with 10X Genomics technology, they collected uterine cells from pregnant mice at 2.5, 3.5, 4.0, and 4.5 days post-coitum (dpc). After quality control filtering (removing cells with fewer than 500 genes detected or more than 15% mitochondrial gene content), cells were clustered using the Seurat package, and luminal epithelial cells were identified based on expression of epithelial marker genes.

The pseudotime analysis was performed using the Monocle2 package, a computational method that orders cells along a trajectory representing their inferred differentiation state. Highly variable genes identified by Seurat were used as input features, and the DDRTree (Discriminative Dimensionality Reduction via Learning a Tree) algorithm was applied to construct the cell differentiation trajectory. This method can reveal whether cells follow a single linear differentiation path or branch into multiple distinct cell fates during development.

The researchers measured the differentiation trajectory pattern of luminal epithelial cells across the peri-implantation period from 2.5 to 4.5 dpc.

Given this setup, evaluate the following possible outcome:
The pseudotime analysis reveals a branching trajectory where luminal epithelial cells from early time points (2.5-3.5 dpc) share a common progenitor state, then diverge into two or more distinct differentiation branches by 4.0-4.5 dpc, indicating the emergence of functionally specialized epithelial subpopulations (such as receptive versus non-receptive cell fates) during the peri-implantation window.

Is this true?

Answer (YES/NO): NO